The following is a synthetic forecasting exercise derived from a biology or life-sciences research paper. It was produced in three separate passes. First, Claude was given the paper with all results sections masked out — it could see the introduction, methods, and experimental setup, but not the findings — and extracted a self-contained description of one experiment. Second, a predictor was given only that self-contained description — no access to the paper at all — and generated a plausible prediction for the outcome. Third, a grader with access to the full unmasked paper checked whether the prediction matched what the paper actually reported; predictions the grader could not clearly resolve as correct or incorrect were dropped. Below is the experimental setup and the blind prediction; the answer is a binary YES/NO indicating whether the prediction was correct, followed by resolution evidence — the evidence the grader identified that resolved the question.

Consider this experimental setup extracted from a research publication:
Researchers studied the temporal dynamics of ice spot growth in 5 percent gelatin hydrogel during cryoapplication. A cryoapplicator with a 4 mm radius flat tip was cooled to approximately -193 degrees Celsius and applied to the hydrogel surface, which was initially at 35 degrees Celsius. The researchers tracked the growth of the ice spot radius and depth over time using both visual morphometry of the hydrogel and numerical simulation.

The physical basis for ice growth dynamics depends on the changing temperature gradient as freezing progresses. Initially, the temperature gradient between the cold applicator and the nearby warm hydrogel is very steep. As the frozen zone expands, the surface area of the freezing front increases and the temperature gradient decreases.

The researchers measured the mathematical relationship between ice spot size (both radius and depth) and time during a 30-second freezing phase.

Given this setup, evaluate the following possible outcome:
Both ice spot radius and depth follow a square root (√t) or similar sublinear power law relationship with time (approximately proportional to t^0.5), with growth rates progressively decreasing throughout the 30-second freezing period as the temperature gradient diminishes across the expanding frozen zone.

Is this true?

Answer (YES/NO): NO